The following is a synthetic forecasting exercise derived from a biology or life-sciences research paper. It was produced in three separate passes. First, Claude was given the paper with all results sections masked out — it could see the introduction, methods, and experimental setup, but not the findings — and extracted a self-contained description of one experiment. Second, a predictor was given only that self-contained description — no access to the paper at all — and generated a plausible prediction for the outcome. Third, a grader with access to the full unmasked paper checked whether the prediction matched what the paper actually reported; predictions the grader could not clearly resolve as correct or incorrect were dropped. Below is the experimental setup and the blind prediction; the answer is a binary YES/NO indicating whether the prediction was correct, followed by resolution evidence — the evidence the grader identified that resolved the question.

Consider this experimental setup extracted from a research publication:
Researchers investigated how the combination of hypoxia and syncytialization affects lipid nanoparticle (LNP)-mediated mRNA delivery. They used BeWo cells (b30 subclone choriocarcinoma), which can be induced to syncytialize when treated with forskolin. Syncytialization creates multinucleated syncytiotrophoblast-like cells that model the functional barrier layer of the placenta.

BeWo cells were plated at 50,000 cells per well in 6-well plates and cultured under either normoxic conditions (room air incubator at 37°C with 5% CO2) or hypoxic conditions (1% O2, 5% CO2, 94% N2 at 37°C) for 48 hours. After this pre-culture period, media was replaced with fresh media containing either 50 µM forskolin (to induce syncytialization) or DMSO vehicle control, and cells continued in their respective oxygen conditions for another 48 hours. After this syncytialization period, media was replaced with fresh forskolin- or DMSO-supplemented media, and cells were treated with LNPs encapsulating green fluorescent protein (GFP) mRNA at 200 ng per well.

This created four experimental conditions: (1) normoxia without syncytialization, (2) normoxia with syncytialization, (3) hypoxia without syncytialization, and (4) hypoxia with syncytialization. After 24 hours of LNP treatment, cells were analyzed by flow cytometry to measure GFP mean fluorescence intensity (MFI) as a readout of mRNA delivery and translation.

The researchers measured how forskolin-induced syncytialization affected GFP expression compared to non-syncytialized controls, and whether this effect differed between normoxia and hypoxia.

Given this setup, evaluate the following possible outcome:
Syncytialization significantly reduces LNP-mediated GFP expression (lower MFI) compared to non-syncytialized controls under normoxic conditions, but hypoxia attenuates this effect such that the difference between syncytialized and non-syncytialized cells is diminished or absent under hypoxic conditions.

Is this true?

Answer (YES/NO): NO